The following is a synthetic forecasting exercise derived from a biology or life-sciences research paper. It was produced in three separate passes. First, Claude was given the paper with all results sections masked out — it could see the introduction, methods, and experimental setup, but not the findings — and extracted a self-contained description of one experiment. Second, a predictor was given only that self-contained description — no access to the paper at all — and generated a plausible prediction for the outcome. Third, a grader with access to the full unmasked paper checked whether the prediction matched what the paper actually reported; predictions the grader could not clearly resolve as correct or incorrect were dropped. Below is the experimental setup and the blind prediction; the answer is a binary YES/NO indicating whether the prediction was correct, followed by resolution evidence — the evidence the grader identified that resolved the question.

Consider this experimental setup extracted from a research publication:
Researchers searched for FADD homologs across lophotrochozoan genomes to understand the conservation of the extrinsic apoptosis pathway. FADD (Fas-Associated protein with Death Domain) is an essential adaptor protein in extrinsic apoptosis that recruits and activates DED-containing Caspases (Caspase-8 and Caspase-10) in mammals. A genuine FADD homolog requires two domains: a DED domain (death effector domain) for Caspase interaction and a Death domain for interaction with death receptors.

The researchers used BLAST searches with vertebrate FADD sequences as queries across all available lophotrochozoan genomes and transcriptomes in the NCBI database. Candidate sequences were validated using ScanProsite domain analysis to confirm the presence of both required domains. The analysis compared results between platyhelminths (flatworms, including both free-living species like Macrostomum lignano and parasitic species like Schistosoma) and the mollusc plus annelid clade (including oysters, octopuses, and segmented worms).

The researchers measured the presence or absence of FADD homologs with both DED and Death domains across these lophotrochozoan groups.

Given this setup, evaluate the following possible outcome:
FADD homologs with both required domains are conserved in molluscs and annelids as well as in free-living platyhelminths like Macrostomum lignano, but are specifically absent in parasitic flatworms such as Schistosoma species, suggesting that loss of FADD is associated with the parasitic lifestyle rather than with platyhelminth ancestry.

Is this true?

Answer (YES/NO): NO